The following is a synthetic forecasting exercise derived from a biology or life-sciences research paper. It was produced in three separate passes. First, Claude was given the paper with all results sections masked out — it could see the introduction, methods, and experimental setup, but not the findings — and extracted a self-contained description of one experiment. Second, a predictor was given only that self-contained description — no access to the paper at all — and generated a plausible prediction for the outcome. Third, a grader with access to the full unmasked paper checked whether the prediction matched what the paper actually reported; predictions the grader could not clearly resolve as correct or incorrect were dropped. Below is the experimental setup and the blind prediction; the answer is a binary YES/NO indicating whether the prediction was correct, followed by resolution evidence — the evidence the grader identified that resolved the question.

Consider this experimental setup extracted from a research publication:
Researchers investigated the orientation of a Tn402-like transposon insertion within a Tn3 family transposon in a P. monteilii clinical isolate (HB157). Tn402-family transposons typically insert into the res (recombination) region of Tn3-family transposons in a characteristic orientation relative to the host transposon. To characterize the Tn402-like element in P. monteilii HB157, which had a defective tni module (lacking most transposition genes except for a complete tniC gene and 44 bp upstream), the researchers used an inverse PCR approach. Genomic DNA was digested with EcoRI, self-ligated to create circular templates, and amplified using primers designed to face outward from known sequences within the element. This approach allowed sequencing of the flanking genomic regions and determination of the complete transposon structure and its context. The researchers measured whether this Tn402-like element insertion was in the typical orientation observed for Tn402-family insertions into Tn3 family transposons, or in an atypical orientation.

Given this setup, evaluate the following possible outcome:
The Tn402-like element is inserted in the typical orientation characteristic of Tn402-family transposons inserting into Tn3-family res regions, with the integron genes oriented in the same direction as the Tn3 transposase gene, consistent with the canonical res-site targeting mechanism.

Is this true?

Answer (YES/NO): NO